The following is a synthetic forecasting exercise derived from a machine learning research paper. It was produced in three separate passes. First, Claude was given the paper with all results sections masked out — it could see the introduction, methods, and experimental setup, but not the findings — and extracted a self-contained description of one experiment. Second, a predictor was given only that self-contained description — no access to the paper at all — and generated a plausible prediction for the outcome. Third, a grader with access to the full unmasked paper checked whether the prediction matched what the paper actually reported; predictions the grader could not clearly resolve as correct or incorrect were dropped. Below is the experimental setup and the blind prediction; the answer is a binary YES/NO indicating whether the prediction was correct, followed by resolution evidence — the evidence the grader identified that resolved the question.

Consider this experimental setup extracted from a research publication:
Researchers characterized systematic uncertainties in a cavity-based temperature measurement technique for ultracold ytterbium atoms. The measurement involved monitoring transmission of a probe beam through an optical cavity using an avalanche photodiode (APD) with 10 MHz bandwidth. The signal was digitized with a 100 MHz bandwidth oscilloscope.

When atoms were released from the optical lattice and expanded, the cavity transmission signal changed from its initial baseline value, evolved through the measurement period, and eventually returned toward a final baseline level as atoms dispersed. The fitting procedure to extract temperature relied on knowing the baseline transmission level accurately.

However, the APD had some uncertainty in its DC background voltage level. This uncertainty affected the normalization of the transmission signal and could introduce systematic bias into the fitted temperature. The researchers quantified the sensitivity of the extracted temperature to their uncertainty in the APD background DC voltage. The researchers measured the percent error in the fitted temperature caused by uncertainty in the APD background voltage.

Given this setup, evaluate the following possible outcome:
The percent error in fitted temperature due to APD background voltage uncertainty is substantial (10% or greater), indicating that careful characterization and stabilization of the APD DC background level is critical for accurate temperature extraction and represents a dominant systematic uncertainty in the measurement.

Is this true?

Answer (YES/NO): NO